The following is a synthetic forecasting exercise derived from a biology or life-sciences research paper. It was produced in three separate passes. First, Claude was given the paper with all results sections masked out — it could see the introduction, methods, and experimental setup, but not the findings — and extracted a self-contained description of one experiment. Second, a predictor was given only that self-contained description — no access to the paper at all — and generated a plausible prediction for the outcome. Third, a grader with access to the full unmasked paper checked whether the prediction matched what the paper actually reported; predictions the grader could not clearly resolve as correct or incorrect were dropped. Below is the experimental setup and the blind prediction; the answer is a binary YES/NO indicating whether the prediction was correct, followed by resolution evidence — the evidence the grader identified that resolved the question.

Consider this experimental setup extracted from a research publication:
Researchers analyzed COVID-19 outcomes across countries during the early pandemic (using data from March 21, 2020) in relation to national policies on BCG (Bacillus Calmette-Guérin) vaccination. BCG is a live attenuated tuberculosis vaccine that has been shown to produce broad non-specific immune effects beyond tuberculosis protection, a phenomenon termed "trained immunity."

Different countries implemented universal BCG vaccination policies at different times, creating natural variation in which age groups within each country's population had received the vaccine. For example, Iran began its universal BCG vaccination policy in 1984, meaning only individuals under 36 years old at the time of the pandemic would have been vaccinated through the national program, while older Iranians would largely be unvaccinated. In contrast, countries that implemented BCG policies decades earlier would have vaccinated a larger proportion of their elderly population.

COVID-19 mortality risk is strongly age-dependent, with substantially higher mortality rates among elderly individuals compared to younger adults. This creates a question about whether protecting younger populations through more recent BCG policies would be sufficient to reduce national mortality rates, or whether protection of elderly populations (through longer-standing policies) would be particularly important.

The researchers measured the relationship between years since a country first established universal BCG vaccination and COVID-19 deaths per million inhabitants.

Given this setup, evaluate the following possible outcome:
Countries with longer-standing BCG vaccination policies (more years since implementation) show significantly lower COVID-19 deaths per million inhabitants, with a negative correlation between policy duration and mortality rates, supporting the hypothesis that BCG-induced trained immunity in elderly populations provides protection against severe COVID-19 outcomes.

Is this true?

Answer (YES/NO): YES